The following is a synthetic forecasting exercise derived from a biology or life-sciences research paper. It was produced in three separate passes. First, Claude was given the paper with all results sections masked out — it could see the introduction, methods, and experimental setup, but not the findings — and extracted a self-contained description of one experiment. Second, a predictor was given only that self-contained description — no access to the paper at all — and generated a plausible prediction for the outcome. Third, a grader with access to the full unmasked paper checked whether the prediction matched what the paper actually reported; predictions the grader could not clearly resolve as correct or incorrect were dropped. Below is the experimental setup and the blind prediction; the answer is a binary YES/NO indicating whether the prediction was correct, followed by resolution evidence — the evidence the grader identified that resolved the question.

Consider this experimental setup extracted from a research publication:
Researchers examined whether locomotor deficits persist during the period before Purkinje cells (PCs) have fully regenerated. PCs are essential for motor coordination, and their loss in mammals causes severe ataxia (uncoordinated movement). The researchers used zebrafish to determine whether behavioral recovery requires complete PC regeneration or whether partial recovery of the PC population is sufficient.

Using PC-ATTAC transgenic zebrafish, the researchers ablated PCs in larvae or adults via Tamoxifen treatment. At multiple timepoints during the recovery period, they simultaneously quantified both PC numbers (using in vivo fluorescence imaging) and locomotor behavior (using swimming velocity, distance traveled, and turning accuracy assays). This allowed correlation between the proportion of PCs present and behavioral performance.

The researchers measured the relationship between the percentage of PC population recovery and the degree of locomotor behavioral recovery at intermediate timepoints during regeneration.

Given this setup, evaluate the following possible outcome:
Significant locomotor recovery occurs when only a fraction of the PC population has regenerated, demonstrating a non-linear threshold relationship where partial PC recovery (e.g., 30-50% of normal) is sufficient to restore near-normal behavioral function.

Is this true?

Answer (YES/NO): YES